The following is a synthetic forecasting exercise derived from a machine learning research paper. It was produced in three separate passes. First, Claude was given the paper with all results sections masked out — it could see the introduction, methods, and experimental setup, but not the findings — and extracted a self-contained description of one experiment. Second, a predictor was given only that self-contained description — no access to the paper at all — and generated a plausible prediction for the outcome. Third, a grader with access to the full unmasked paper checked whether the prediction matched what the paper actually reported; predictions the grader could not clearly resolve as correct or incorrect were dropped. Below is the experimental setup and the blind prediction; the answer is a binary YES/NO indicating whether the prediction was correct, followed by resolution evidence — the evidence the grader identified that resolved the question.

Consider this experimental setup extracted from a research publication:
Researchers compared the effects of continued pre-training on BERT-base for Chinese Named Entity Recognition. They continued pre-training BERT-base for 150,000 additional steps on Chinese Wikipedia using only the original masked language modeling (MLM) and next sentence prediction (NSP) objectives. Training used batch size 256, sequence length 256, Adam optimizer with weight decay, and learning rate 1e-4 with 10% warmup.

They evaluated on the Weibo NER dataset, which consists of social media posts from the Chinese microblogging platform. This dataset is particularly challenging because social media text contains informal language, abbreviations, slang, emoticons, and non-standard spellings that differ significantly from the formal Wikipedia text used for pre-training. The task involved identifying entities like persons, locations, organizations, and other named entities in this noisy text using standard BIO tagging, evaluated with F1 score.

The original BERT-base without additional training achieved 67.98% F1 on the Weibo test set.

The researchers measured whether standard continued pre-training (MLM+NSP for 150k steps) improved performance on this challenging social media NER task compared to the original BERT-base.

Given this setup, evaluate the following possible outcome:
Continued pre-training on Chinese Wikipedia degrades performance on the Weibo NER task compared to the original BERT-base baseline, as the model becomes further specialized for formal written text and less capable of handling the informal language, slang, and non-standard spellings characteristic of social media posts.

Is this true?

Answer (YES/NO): NO